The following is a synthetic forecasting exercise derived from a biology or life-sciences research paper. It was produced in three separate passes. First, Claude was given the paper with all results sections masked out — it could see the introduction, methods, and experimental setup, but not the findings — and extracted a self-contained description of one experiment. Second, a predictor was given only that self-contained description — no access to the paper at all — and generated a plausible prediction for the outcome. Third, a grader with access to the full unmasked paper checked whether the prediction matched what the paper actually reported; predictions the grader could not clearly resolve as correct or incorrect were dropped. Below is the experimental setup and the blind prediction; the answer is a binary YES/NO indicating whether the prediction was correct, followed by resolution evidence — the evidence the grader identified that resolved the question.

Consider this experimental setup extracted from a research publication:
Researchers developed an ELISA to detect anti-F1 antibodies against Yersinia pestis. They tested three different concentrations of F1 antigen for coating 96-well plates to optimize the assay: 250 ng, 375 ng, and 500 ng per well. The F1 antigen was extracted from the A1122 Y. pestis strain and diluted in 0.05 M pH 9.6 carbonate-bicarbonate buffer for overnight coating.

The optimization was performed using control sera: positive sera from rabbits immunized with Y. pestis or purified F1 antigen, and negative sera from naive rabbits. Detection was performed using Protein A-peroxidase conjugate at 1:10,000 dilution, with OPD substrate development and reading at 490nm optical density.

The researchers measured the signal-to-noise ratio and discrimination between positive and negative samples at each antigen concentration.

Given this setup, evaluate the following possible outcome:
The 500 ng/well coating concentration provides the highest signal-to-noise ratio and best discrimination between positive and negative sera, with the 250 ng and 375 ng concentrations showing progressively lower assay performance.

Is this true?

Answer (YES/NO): NO